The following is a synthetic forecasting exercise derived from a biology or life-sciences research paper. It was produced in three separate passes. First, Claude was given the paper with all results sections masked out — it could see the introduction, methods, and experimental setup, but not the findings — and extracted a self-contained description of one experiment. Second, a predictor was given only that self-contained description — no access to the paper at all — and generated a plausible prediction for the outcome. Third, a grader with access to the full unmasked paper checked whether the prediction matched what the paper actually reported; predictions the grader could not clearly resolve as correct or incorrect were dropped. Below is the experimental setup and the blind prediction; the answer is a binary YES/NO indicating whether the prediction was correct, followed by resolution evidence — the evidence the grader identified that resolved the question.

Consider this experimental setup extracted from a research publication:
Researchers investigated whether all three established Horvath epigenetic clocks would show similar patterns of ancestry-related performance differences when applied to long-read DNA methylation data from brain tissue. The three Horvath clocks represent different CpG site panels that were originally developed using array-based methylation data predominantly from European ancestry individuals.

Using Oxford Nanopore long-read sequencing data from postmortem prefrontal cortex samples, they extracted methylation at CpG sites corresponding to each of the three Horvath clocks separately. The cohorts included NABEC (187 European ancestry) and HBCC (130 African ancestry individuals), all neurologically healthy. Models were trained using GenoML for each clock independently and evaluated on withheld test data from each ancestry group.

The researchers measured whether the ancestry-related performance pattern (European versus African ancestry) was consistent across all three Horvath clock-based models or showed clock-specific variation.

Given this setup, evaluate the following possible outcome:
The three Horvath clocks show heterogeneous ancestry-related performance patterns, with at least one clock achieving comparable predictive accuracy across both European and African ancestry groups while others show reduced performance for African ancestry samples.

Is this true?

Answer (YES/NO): NO